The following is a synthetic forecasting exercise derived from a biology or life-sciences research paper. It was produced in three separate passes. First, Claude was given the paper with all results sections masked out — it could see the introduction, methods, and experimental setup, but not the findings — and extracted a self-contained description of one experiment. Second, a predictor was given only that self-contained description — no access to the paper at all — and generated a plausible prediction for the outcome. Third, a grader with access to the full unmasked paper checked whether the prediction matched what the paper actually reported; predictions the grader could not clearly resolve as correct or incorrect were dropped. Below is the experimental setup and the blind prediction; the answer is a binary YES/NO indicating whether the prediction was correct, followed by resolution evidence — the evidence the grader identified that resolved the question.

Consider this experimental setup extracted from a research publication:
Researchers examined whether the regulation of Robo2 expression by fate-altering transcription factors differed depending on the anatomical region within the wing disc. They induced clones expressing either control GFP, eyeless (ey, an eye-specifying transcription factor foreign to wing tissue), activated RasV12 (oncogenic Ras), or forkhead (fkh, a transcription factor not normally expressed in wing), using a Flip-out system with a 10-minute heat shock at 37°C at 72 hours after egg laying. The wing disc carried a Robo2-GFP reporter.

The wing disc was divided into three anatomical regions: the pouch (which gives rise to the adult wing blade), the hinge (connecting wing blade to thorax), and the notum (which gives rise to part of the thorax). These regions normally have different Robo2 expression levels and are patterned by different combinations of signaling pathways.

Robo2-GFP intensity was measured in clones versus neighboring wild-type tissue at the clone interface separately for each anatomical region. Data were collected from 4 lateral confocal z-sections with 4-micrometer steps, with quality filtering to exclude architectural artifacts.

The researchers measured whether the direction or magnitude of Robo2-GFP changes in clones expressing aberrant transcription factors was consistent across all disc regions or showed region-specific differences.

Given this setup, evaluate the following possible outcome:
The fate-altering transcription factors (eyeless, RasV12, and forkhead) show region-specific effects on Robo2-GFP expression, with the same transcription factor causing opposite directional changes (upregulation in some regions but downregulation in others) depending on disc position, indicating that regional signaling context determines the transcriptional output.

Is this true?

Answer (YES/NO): YES